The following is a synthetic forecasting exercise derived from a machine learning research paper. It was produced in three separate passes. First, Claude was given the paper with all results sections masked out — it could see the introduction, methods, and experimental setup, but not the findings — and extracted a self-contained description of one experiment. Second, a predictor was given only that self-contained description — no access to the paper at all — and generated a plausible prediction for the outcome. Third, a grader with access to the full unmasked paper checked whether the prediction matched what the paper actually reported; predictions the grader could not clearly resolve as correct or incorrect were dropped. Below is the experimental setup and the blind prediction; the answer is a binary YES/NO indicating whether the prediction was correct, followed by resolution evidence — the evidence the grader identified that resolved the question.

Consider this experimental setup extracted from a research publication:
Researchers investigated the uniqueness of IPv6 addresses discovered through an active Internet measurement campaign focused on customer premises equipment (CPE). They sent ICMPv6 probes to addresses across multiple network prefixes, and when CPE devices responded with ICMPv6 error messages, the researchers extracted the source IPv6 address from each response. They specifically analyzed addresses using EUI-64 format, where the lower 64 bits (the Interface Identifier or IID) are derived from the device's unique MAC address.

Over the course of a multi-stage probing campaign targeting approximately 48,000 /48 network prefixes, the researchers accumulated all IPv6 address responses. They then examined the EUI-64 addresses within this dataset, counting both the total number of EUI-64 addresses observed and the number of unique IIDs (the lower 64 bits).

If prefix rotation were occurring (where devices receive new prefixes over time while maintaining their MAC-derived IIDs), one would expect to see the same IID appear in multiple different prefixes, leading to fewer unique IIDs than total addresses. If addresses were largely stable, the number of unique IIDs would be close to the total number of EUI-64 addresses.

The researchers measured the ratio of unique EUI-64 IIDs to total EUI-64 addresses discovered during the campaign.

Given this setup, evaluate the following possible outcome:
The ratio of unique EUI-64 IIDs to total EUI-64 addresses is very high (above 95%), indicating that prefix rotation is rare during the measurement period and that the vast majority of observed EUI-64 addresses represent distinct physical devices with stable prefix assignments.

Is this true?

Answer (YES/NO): NO